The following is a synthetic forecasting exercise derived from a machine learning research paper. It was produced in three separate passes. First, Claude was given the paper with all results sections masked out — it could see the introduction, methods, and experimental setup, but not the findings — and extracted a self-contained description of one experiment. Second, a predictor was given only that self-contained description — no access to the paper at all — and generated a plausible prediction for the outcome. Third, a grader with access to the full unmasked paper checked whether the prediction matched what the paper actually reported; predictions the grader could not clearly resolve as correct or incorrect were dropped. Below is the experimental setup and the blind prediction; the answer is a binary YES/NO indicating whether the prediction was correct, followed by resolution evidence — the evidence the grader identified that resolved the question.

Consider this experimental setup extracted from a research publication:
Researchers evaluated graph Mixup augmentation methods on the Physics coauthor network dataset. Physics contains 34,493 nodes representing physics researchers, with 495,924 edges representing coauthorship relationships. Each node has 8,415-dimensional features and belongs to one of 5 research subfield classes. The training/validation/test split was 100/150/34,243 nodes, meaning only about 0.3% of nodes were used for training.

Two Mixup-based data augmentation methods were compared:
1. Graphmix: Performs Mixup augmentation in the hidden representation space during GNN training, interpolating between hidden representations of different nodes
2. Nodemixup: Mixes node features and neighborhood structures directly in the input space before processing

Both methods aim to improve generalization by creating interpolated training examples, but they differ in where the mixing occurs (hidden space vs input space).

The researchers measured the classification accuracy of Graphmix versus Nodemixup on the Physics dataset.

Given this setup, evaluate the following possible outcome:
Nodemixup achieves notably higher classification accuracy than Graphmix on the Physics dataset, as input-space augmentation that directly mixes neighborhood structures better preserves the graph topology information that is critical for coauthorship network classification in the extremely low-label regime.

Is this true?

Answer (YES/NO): NO